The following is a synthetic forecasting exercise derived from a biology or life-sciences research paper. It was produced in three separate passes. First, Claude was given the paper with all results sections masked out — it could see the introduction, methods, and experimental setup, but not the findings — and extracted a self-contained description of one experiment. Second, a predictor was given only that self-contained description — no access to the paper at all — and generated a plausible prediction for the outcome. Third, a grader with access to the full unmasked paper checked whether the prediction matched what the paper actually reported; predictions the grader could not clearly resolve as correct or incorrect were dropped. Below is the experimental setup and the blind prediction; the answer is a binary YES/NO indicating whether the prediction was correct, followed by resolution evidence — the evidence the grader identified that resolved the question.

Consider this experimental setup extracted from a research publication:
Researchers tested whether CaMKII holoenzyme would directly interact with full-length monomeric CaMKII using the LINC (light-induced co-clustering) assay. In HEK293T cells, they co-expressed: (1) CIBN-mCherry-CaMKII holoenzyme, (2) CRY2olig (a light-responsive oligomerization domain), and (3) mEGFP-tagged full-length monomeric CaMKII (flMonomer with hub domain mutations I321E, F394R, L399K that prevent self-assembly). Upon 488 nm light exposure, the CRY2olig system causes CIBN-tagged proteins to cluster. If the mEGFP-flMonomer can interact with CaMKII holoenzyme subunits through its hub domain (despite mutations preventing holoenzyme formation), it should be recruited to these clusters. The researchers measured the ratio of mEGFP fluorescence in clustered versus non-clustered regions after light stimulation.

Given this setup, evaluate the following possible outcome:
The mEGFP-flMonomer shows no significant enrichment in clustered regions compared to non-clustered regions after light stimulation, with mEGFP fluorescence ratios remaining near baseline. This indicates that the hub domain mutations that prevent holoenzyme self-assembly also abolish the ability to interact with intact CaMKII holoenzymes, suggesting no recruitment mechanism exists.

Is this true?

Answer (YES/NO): NO